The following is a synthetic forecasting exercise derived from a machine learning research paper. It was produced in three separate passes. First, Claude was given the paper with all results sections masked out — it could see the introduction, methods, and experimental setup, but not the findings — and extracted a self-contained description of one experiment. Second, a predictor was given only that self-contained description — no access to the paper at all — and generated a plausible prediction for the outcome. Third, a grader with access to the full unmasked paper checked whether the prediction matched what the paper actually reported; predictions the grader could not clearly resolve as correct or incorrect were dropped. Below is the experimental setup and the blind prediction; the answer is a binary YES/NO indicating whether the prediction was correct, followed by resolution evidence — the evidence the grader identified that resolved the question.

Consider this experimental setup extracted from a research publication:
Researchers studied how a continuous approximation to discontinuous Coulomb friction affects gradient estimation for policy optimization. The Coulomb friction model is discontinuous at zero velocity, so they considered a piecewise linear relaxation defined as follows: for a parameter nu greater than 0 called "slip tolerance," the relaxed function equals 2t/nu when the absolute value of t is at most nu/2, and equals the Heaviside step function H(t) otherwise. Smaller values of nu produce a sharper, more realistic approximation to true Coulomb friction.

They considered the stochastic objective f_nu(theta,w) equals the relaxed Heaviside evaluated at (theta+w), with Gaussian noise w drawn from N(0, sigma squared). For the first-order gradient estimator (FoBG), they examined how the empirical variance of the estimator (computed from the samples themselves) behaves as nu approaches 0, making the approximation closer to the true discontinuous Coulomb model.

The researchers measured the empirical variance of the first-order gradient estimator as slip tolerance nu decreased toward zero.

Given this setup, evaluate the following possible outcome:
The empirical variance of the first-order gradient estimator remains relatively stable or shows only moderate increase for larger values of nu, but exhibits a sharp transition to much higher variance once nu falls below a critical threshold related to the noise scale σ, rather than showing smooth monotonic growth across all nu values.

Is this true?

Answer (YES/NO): NO